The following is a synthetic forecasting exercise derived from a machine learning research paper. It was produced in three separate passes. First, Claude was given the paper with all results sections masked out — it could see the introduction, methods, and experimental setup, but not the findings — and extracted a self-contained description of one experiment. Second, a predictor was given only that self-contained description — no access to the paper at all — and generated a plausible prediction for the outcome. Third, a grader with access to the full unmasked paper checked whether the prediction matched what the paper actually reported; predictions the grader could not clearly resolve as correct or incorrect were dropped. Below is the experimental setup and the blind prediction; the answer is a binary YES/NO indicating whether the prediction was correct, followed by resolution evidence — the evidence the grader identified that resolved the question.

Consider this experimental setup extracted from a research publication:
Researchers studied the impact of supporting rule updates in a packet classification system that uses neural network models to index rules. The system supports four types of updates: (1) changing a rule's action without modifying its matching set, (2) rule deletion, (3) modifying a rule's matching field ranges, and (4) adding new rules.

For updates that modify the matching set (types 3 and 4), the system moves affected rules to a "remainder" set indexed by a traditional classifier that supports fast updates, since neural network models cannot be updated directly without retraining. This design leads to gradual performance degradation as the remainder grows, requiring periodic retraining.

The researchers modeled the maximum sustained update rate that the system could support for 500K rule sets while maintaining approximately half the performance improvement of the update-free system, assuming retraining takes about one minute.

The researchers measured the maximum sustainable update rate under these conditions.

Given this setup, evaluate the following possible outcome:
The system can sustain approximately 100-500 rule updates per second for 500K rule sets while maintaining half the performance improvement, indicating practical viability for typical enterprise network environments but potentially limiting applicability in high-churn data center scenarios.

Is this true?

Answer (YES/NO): NO